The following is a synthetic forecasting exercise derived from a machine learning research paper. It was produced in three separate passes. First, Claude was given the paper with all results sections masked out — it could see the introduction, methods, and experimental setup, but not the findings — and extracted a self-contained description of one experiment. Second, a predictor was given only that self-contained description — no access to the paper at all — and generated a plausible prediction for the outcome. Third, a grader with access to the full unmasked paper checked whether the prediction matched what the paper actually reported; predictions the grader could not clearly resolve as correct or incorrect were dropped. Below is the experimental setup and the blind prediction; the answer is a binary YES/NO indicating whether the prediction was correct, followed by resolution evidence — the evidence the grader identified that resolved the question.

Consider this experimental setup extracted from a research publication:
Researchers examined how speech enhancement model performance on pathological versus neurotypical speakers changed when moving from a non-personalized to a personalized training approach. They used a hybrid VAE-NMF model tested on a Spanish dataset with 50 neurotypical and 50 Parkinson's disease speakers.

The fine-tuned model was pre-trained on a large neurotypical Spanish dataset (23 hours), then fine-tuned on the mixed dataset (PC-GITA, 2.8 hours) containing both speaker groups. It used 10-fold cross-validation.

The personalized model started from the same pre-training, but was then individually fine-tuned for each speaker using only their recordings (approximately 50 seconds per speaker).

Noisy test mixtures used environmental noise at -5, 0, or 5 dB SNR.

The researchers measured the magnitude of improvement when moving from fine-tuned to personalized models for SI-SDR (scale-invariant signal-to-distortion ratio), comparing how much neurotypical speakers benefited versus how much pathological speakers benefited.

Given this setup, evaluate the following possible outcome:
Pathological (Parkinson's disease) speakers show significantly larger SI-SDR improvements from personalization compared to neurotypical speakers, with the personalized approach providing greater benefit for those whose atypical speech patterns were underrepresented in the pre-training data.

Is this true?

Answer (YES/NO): YES